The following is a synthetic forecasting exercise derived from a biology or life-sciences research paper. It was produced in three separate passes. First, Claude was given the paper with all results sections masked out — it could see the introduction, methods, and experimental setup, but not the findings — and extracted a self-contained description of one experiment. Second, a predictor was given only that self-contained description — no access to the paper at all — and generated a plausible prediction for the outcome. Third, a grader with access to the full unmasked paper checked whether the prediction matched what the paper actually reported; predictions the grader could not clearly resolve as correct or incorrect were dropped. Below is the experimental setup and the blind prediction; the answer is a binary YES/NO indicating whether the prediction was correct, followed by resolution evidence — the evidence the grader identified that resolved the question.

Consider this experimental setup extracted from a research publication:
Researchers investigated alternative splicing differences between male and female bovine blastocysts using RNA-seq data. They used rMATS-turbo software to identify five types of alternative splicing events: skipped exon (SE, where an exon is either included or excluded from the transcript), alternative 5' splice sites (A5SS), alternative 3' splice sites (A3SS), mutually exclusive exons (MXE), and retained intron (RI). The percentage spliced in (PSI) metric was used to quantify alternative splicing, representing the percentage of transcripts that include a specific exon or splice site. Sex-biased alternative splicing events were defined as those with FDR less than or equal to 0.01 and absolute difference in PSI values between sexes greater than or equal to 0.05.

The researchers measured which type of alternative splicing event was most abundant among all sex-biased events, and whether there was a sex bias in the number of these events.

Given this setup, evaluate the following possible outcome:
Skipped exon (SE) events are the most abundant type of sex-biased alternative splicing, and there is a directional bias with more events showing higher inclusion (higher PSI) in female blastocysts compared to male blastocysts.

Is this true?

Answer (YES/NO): NO